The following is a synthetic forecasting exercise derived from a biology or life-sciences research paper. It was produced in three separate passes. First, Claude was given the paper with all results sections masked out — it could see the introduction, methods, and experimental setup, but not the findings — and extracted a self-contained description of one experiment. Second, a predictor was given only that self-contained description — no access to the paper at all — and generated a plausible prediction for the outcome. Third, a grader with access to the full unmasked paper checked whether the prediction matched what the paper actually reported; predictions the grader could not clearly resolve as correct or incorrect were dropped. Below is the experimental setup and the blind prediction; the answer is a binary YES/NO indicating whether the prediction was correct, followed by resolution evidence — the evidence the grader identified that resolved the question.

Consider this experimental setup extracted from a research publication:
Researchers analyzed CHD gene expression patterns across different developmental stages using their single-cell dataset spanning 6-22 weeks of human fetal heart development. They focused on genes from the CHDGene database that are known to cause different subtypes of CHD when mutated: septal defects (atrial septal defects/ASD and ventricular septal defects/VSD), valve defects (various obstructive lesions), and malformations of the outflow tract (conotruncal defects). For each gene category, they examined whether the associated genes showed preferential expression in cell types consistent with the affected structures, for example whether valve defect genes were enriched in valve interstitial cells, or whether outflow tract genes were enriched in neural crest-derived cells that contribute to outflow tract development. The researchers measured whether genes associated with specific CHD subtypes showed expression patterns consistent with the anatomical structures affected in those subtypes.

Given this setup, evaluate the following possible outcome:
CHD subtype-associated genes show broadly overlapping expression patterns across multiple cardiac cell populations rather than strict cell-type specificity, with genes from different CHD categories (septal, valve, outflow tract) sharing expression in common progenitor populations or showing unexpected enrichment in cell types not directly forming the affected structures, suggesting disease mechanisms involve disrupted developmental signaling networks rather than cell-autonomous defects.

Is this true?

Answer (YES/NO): NO